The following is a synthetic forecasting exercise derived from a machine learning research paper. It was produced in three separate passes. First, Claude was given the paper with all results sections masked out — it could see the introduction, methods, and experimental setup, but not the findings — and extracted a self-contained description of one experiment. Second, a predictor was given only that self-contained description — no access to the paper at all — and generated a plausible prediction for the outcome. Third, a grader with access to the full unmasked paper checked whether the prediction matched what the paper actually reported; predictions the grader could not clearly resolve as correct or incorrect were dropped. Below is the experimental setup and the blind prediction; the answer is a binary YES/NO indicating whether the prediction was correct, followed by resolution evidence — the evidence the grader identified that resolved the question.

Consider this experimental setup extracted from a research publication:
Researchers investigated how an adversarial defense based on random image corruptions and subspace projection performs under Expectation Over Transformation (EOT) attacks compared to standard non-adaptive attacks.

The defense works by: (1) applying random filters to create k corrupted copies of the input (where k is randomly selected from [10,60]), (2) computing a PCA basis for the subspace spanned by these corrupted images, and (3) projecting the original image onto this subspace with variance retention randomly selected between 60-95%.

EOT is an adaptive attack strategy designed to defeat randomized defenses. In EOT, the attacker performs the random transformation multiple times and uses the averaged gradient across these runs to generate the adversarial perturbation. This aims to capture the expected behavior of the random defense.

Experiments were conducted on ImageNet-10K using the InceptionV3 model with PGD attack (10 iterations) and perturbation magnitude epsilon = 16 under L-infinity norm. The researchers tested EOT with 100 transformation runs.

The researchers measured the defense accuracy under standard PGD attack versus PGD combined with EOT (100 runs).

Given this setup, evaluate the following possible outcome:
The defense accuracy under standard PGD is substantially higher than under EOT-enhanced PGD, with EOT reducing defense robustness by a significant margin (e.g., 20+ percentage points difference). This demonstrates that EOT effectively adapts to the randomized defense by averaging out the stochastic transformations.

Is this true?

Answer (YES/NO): NO